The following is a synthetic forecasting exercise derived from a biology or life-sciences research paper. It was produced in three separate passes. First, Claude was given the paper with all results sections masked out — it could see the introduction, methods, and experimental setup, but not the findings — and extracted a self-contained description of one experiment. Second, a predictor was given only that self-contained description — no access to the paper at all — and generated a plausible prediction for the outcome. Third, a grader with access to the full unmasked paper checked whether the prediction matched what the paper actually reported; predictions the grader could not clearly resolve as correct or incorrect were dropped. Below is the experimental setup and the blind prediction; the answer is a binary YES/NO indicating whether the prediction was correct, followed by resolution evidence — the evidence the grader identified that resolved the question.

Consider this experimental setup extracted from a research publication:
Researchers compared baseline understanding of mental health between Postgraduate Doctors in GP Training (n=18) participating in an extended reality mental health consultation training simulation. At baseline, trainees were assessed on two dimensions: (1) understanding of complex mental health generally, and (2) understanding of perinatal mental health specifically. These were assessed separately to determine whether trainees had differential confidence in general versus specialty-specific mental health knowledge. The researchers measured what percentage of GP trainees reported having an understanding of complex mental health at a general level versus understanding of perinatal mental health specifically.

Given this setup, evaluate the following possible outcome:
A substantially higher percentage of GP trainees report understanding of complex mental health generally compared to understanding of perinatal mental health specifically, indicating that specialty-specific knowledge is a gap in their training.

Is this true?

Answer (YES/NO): NO